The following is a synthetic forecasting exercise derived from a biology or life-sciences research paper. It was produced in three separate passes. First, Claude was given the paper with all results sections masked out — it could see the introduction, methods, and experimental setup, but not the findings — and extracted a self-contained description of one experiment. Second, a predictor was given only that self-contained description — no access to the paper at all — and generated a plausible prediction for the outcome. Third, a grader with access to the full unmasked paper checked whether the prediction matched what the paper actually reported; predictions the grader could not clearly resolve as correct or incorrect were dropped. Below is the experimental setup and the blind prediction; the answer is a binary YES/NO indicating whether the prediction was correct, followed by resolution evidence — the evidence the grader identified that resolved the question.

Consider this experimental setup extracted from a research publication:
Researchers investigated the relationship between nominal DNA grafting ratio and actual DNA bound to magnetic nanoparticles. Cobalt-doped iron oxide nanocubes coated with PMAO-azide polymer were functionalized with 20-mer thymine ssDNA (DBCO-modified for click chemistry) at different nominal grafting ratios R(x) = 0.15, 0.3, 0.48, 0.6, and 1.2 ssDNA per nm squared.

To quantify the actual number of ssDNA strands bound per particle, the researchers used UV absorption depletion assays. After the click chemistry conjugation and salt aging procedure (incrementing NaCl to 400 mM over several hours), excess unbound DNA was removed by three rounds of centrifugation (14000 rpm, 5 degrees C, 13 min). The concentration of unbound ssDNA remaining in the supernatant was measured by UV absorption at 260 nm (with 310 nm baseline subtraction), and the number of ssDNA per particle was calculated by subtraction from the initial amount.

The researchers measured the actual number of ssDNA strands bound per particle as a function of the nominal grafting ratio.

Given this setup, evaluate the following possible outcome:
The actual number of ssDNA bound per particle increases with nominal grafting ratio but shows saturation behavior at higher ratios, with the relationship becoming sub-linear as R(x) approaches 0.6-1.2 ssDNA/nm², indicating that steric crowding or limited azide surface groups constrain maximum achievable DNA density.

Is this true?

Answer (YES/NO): NO